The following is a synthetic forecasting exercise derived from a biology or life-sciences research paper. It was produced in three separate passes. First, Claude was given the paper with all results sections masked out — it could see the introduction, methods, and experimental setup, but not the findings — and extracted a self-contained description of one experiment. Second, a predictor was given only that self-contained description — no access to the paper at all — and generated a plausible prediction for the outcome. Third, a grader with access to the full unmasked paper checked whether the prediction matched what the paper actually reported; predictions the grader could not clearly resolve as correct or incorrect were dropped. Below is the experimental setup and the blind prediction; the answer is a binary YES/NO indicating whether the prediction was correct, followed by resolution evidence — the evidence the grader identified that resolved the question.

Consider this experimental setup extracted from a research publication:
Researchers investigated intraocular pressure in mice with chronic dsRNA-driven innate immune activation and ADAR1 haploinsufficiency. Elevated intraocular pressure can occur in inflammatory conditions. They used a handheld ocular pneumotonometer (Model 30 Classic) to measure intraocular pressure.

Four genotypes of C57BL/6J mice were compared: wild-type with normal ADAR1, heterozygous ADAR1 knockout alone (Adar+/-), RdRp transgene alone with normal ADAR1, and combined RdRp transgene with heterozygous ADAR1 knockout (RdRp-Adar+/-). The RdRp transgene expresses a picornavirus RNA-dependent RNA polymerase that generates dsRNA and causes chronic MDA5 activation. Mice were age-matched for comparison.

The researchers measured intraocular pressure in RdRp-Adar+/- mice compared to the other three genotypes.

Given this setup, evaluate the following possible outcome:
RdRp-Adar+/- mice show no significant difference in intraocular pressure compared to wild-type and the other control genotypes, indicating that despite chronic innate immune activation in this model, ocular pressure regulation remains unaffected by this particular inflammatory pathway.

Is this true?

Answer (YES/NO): YES